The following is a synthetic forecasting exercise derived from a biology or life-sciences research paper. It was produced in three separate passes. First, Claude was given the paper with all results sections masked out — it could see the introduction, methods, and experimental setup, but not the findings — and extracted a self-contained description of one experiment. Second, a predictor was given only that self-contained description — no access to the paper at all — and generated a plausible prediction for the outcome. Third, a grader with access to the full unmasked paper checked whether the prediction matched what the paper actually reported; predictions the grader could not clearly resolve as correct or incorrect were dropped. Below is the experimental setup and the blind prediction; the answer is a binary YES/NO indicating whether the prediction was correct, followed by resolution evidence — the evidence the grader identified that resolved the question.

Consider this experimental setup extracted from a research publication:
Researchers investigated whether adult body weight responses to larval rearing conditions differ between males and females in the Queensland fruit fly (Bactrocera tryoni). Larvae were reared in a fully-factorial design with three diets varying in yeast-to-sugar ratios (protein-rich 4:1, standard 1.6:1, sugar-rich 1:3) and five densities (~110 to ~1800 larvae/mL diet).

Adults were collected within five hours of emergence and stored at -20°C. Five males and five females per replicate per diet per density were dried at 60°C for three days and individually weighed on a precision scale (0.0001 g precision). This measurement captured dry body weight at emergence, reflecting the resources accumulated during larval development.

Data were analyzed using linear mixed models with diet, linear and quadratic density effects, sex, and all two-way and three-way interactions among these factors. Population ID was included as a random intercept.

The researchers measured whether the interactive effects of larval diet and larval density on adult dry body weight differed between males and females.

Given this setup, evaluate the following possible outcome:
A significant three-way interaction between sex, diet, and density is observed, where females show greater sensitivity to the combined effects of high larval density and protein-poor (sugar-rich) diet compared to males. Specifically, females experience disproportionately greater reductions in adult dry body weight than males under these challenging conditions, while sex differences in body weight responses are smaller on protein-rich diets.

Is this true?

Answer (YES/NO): NO